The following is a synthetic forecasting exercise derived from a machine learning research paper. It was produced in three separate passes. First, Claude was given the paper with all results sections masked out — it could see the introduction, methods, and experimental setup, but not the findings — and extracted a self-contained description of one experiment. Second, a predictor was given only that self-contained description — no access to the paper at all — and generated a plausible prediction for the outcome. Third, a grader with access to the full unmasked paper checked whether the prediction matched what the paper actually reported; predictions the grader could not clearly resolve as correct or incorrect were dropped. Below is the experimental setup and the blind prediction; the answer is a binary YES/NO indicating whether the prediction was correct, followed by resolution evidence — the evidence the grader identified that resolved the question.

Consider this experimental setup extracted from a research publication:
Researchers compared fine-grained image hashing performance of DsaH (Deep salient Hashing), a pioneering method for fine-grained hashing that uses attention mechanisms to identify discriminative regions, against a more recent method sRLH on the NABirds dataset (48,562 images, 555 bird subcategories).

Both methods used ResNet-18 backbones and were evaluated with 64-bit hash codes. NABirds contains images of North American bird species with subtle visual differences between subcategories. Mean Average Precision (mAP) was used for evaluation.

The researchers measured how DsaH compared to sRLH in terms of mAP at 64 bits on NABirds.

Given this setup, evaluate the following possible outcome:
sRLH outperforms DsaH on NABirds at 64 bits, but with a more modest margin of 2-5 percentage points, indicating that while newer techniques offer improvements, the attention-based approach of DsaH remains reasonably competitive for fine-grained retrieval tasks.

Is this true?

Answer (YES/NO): NO